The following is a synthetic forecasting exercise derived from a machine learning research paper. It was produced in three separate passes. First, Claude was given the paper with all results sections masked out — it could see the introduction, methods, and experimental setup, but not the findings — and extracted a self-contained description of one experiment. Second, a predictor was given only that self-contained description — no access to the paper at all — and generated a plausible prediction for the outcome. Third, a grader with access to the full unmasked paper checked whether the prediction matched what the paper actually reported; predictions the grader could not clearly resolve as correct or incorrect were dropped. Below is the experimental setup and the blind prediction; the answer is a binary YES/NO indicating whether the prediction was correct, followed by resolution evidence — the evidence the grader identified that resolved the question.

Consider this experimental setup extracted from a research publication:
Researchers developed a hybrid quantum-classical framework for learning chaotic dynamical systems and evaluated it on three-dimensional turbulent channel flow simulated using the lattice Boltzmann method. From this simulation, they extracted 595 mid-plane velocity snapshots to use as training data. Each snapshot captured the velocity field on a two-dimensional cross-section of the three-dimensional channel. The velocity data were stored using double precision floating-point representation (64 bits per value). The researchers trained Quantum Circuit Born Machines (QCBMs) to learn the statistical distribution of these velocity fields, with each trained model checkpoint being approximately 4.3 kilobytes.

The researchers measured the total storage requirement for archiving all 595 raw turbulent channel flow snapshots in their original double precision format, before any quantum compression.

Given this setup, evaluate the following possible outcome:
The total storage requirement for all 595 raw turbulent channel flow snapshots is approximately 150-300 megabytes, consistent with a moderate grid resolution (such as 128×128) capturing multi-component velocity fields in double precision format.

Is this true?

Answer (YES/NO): NO